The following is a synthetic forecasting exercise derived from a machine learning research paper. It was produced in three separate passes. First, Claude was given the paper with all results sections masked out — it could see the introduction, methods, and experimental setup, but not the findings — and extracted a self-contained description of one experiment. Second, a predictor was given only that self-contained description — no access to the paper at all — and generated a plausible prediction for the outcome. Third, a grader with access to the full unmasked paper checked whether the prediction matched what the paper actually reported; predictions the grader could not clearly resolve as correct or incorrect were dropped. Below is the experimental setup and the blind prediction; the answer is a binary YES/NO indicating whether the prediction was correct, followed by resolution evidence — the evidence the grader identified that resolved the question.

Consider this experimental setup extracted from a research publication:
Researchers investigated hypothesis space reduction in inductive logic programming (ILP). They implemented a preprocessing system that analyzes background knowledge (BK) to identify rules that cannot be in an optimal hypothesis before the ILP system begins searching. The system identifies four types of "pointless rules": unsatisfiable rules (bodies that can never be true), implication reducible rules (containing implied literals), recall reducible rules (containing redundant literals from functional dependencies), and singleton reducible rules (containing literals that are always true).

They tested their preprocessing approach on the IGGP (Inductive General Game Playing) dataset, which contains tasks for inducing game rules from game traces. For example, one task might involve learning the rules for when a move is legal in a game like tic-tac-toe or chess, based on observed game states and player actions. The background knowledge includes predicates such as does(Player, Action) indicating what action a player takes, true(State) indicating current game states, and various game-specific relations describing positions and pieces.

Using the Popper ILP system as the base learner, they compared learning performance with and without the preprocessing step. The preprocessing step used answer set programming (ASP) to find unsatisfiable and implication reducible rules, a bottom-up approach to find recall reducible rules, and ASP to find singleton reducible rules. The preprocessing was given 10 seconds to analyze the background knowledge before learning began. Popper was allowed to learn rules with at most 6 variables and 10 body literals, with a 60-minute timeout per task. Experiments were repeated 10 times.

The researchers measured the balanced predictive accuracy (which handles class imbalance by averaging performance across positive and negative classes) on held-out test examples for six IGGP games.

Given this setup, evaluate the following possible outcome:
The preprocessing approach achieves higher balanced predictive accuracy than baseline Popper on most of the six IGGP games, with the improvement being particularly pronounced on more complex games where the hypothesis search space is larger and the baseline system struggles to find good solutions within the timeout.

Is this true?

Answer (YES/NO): NO